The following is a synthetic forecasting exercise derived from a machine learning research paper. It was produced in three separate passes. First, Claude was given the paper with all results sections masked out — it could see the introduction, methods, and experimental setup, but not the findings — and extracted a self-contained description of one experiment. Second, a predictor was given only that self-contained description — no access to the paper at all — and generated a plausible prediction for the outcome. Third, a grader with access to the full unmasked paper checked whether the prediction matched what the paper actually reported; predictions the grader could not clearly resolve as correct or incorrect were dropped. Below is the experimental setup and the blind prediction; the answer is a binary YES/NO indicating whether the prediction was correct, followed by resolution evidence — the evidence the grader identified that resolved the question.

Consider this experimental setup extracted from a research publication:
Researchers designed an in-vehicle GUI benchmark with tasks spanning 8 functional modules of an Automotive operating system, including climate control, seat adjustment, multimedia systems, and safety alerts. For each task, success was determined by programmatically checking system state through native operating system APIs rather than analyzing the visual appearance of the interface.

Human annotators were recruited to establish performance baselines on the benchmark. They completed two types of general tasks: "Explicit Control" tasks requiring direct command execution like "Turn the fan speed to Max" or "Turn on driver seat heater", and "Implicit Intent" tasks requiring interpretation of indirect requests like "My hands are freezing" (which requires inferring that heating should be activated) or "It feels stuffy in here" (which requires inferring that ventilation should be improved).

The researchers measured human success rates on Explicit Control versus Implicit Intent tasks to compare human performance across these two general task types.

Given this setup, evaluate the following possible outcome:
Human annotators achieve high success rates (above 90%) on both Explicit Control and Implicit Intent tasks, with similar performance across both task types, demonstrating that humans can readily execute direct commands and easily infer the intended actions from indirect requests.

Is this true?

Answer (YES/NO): NO